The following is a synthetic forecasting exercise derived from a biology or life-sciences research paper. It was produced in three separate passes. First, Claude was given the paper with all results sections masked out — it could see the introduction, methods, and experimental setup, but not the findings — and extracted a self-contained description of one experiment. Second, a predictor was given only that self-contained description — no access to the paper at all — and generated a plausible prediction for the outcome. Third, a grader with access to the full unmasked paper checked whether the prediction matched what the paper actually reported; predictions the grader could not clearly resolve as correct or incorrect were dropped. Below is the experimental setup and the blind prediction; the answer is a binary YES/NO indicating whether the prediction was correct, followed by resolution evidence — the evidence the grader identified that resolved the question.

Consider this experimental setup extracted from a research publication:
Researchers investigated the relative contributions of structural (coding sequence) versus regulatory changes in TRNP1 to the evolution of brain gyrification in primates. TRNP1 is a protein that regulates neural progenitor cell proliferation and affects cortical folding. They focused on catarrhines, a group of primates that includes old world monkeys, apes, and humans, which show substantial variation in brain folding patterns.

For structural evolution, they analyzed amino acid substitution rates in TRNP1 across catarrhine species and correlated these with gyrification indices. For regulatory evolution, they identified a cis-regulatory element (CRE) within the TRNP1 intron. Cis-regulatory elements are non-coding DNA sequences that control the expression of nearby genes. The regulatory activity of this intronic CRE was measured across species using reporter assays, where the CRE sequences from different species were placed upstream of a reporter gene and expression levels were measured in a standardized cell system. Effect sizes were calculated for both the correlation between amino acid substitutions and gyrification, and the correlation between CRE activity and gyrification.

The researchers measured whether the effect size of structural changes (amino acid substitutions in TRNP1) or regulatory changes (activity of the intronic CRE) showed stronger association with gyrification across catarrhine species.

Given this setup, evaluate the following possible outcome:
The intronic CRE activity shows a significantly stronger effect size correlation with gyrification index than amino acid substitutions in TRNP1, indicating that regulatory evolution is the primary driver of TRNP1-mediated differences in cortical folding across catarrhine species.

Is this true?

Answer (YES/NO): NO